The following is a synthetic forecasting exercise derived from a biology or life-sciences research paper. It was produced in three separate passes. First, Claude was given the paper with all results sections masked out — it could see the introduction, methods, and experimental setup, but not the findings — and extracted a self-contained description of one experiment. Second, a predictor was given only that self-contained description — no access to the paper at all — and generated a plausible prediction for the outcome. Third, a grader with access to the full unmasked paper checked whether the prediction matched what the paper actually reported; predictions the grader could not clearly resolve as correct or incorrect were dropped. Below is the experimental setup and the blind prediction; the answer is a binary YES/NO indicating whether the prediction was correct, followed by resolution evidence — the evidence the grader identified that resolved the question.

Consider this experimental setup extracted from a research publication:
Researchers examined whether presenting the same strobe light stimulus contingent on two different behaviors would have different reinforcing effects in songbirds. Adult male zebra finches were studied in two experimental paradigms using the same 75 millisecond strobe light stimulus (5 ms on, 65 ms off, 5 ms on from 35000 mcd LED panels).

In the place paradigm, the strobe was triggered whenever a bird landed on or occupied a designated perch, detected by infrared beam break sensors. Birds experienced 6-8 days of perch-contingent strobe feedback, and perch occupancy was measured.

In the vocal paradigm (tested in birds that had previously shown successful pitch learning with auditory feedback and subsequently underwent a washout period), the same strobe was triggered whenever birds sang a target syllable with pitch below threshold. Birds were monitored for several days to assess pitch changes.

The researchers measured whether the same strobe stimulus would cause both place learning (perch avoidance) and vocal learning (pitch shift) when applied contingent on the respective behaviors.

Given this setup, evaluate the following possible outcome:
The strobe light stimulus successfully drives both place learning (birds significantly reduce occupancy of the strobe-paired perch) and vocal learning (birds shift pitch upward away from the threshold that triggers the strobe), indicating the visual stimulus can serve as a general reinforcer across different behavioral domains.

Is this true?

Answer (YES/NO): NO